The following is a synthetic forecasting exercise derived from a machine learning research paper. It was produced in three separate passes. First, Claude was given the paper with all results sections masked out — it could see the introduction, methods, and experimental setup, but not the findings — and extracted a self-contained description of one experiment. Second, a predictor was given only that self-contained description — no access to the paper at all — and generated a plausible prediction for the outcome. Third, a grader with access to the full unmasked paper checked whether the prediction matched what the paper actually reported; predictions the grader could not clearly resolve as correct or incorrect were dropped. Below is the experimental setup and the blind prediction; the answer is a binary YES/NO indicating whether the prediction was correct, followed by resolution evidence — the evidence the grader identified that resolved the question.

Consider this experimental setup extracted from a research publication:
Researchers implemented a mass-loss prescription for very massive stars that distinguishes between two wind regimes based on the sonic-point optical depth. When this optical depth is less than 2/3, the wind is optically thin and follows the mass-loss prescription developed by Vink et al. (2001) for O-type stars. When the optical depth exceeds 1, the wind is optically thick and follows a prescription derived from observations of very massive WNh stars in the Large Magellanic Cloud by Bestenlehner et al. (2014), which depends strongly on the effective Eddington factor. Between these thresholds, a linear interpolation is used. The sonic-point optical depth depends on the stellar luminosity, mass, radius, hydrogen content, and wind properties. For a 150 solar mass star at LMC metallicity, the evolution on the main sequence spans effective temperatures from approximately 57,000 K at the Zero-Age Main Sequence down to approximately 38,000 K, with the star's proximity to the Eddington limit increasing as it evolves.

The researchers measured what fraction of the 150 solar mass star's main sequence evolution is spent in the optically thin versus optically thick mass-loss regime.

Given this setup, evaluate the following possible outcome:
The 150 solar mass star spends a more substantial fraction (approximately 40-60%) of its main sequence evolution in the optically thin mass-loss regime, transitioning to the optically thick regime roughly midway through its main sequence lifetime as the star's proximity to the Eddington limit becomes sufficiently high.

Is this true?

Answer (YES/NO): NO